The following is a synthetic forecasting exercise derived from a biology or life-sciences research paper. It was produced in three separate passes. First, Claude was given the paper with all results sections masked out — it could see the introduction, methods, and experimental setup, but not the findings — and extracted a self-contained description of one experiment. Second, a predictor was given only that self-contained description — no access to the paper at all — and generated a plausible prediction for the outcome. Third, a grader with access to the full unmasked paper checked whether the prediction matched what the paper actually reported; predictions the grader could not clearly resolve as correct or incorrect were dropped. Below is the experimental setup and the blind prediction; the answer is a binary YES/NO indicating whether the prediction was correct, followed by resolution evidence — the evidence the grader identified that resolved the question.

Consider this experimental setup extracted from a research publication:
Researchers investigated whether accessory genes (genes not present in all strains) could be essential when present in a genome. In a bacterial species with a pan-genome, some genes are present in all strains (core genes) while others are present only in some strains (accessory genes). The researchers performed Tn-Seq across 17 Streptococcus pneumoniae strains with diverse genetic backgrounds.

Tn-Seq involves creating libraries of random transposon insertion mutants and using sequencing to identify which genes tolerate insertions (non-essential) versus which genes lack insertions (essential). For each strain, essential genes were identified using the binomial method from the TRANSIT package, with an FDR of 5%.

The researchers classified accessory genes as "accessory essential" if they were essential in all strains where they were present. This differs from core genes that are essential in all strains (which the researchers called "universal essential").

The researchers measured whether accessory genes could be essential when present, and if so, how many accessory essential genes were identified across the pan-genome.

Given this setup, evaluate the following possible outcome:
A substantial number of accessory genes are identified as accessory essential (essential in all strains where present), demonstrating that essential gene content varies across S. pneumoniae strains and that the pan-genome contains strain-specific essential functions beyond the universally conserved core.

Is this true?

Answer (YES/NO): YES